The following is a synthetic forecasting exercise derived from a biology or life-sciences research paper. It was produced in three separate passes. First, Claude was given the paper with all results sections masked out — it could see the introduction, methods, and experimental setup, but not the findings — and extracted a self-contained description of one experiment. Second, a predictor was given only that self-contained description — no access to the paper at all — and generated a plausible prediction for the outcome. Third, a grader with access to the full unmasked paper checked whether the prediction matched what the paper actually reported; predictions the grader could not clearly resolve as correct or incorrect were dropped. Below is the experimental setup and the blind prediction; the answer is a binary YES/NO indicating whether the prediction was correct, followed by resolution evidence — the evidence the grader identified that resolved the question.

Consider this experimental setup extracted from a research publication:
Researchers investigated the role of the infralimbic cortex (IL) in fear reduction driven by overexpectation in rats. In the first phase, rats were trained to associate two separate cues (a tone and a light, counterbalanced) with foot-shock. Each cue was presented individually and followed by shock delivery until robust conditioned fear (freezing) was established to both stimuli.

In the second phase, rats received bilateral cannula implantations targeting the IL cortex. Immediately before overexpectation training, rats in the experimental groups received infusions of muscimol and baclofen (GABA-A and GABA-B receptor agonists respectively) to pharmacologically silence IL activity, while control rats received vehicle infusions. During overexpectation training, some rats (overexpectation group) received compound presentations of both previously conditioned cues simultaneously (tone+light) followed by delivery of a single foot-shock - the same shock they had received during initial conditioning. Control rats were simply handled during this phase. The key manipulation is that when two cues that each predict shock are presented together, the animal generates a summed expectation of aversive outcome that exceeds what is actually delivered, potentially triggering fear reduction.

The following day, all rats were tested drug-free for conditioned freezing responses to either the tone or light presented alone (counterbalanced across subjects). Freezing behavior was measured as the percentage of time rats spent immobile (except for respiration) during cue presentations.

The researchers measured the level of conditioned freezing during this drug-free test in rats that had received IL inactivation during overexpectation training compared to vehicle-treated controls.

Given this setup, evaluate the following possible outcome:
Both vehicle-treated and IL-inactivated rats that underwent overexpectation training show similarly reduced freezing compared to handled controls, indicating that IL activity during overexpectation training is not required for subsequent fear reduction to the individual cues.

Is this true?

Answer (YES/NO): YES